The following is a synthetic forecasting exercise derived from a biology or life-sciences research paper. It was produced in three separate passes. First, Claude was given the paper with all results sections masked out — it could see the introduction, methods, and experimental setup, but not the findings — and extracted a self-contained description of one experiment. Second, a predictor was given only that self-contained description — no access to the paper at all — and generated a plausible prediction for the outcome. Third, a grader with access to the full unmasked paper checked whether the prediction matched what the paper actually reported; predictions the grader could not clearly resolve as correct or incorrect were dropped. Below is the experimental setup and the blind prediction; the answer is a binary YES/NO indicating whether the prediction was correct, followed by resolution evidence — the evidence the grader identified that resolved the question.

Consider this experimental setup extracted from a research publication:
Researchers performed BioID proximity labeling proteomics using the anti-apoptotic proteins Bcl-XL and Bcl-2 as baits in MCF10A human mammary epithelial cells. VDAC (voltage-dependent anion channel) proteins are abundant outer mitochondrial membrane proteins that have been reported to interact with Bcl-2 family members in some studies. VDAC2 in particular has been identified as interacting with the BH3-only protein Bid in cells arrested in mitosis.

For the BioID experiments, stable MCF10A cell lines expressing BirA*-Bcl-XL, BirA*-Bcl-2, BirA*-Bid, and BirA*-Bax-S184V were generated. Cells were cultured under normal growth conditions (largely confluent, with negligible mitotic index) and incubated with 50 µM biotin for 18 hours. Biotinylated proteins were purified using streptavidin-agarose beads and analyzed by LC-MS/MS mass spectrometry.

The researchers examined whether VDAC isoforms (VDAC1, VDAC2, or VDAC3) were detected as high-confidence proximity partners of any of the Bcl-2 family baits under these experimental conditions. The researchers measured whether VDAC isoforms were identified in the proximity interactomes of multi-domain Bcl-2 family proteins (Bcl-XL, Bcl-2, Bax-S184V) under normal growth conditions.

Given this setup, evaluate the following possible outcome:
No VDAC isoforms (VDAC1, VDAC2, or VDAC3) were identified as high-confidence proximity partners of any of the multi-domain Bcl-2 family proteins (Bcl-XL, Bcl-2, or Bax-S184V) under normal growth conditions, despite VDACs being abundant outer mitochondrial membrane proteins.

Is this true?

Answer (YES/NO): YES